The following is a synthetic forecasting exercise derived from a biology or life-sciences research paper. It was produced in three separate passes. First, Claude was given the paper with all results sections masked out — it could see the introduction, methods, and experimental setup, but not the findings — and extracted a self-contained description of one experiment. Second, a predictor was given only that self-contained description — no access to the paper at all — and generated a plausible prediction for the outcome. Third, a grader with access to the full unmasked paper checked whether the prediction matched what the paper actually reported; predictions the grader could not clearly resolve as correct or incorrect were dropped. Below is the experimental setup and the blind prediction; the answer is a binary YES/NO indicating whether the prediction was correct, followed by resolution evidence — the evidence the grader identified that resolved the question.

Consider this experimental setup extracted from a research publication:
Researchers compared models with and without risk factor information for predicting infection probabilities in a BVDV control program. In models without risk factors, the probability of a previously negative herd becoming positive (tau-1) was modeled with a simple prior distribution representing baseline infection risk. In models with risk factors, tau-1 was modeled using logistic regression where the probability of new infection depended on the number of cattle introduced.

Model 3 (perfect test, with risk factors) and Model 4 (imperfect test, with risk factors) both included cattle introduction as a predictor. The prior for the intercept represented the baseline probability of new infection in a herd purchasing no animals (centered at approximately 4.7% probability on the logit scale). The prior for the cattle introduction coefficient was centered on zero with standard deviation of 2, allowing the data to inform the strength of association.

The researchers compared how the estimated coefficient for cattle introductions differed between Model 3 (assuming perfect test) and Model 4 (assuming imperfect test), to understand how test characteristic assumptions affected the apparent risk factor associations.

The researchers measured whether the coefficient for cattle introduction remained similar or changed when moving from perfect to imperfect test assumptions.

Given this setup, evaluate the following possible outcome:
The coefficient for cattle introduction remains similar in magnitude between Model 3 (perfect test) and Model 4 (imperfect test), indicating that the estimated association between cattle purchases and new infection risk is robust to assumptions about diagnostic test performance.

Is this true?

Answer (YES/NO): NO